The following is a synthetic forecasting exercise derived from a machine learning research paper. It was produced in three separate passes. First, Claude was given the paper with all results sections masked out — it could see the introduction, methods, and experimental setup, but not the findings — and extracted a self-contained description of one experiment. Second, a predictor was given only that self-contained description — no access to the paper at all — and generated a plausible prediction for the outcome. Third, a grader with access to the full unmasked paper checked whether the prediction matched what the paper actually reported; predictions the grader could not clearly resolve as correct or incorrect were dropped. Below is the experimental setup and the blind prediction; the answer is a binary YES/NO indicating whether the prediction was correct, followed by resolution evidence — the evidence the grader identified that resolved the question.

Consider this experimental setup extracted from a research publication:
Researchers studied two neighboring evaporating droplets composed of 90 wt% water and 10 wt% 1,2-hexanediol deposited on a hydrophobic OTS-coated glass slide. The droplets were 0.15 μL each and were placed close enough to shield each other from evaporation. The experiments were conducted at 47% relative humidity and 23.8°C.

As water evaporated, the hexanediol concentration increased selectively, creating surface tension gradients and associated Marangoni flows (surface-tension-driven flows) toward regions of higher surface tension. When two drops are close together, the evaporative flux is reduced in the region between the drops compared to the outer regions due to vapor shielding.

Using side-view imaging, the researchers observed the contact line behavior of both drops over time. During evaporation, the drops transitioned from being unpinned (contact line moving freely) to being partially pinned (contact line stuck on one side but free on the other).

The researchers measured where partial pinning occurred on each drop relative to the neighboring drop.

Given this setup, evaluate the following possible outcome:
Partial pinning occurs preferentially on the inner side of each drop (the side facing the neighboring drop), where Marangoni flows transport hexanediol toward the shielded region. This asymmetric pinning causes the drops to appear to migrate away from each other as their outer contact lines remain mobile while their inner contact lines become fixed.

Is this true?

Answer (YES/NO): NO